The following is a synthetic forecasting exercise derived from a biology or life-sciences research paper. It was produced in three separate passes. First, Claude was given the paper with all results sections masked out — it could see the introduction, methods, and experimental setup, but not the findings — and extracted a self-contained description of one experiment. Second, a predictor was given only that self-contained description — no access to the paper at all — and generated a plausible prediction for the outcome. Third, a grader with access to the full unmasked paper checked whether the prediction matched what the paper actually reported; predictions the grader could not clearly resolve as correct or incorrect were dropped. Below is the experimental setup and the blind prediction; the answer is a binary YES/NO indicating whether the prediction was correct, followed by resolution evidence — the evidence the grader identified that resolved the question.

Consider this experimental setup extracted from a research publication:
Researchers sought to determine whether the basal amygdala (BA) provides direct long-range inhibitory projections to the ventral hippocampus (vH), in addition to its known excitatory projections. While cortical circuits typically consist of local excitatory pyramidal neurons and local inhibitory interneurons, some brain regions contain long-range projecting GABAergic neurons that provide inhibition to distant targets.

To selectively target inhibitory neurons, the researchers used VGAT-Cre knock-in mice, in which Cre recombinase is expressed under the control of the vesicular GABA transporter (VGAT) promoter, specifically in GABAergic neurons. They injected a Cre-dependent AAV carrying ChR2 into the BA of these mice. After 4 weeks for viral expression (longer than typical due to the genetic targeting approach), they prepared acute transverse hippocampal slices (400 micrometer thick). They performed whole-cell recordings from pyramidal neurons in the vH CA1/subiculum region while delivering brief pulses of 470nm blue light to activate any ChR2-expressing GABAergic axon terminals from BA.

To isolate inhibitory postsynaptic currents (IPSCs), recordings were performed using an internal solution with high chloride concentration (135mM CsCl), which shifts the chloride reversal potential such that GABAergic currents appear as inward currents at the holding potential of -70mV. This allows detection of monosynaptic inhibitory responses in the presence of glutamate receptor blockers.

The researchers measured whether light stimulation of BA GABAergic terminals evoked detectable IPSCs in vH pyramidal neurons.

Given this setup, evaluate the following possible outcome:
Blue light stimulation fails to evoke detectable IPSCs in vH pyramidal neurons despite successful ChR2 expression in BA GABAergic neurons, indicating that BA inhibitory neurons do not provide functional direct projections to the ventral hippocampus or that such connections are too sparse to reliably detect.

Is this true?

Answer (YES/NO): NO